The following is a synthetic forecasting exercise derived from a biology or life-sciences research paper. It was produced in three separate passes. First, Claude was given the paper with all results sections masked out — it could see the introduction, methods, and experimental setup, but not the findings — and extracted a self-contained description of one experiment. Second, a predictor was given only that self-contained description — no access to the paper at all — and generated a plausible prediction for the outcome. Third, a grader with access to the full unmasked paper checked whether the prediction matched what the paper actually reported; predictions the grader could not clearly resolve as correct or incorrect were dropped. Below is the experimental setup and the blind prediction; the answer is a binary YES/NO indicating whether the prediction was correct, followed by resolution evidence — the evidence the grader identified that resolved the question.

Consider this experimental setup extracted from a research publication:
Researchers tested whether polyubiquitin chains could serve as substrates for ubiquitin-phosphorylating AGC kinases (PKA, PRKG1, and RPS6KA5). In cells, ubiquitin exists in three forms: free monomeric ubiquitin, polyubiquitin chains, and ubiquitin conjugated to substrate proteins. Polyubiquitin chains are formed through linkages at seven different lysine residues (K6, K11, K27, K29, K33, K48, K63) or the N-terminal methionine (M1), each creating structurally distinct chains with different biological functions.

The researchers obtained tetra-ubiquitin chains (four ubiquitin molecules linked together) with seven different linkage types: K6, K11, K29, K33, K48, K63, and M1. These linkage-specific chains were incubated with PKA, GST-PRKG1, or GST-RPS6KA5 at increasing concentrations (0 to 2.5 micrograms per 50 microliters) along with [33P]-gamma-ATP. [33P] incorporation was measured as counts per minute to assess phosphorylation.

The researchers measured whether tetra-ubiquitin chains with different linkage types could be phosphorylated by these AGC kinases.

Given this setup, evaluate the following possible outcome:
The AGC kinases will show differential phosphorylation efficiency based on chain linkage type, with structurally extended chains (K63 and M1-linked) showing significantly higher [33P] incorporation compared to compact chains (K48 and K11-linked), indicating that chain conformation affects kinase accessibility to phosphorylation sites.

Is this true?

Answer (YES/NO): NO